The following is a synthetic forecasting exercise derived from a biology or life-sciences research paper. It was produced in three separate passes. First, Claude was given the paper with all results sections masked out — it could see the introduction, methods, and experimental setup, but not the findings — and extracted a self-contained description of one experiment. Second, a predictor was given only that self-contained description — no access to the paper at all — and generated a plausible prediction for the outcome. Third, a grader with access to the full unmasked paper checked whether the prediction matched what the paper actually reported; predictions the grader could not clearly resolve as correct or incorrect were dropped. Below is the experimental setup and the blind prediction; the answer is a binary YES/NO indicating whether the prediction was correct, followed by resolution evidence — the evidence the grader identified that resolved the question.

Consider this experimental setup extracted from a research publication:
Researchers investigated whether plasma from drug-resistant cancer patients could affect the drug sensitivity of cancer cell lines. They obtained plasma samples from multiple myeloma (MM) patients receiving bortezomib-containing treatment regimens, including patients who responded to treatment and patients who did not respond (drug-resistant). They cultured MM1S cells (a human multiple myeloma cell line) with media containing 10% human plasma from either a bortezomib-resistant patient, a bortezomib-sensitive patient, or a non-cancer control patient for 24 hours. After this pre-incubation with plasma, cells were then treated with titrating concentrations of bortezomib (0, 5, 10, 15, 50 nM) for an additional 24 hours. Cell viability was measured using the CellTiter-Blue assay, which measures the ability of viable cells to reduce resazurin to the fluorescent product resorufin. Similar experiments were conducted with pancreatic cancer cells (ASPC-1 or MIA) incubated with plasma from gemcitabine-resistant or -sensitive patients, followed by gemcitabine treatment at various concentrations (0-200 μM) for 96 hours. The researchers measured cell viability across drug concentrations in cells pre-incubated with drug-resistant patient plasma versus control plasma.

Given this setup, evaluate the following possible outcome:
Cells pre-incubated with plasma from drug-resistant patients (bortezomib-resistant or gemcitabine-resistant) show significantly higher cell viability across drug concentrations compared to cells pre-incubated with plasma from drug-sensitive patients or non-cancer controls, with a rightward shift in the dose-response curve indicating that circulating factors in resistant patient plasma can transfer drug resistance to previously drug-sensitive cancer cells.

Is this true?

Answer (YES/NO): YES